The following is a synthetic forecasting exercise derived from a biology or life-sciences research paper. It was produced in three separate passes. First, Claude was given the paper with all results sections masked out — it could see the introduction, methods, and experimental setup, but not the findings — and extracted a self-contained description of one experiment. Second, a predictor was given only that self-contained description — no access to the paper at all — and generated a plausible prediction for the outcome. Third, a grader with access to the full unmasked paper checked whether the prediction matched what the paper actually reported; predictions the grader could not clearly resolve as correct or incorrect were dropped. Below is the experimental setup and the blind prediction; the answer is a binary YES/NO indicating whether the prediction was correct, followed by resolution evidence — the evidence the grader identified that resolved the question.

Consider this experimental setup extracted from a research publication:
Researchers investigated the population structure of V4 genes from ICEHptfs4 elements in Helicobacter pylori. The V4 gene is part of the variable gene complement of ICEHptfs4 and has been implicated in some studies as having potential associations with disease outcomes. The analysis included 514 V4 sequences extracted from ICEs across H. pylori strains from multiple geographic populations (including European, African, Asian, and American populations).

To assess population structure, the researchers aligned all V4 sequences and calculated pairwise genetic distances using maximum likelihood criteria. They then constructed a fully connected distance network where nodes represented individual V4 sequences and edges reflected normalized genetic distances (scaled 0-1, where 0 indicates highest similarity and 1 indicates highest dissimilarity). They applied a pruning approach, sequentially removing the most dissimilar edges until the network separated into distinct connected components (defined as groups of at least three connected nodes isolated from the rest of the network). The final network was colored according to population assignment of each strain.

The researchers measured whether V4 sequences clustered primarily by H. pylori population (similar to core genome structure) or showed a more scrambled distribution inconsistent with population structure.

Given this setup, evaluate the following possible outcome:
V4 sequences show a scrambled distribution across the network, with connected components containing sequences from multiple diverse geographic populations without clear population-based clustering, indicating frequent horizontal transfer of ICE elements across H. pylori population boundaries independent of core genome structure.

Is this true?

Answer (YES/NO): NO